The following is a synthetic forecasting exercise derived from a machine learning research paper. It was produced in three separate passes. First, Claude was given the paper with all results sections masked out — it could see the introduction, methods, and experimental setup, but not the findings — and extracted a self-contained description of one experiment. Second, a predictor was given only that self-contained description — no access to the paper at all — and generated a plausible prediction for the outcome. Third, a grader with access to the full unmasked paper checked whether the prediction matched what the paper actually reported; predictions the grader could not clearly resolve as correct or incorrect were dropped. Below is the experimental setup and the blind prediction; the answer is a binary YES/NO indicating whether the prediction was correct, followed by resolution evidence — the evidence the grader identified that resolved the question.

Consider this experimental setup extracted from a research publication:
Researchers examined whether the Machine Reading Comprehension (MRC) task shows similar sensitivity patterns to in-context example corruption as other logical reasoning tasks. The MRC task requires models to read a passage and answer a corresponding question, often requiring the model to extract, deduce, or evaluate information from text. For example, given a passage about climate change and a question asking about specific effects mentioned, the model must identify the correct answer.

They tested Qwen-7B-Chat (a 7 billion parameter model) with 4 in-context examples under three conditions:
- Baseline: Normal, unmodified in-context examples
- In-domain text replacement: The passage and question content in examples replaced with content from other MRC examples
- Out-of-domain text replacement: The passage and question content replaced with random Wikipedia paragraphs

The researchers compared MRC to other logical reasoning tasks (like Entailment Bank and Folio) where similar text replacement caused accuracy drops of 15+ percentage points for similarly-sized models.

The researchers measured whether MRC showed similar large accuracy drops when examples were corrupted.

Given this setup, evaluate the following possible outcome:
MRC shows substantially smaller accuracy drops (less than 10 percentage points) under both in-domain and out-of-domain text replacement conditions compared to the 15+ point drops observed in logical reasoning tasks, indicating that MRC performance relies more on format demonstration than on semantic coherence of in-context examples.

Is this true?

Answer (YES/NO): YES